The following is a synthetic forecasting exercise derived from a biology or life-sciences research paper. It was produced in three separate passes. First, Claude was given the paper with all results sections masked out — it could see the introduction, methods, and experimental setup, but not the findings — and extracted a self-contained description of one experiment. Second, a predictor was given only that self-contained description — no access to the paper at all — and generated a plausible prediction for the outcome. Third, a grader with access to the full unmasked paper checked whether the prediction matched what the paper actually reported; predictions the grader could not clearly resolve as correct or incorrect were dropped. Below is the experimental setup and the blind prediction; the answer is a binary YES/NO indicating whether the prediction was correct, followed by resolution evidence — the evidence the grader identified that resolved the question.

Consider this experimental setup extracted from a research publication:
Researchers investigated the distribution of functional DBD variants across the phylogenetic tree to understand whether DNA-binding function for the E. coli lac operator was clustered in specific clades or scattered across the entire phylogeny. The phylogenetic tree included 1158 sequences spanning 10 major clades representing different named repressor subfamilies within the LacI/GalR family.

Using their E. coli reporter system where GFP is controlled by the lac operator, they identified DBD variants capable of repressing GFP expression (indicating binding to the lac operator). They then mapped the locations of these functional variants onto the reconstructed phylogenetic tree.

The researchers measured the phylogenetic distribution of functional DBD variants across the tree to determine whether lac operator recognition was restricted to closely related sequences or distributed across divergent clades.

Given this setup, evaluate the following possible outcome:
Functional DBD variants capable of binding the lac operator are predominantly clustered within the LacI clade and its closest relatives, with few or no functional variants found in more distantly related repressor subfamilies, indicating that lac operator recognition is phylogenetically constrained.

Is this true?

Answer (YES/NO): NO